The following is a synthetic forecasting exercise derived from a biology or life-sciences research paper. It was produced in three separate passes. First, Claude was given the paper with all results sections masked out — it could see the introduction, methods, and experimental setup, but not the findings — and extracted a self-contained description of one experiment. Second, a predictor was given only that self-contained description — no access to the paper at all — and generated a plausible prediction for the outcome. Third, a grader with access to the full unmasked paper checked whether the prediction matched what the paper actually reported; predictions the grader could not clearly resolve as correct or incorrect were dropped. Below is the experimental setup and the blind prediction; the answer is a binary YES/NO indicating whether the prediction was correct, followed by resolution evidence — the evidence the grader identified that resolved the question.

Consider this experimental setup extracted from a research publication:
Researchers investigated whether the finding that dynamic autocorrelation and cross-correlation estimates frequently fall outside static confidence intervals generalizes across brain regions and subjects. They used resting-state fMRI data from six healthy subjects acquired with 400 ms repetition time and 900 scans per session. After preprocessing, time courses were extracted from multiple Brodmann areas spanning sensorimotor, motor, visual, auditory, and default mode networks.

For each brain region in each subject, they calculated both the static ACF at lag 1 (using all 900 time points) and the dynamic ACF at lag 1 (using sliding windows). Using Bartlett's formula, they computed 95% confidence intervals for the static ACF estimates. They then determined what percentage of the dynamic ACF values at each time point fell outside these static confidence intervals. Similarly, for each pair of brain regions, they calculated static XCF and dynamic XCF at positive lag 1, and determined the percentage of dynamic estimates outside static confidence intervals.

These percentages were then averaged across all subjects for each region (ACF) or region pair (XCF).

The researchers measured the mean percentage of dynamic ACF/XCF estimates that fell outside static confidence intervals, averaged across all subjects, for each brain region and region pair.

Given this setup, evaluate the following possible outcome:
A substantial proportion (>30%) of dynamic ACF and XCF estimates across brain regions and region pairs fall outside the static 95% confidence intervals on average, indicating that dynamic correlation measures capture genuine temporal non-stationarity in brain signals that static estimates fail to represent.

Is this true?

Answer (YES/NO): YES